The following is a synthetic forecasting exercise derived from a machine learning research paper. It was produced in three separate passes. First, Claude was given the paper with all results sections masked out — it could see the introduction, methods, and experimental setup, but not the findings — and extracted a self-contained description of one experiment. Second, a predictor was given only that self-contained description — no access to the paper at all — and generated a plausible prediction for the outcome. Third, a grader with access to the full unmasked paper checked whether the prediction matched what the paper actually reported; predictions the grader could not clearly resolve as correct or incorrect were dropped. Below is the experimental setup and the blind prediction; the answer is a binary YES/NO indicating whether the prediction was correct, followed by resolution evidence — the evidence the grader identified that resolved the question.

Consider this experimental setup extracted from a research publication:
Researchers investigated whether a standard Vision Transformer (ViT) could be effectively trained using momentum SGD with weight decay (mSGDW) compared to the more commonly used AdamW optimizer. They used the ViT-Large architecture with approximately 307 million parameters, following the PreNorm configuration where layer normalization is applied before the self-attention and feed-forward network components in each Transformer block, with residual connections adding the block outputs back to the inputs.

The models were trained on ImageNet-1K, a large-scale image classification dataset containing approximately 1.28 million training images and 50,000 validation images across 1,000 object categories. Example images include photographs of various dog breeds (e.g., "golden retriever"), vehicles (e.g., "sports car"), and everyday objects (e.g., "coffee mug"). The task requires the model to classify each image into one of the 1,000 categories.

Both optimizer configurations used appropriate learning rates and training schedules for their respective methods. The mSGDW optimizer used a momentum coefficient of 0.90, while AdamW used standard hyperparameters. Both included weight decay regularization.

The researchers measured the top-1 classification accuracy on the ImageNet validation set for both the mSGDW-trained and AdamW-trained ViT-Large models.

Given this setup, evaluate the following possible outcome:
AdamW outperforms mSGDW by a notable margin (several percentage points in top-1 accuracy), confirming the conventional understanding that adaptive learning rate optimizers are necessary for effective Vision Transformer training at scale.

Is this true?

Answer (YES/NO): YES